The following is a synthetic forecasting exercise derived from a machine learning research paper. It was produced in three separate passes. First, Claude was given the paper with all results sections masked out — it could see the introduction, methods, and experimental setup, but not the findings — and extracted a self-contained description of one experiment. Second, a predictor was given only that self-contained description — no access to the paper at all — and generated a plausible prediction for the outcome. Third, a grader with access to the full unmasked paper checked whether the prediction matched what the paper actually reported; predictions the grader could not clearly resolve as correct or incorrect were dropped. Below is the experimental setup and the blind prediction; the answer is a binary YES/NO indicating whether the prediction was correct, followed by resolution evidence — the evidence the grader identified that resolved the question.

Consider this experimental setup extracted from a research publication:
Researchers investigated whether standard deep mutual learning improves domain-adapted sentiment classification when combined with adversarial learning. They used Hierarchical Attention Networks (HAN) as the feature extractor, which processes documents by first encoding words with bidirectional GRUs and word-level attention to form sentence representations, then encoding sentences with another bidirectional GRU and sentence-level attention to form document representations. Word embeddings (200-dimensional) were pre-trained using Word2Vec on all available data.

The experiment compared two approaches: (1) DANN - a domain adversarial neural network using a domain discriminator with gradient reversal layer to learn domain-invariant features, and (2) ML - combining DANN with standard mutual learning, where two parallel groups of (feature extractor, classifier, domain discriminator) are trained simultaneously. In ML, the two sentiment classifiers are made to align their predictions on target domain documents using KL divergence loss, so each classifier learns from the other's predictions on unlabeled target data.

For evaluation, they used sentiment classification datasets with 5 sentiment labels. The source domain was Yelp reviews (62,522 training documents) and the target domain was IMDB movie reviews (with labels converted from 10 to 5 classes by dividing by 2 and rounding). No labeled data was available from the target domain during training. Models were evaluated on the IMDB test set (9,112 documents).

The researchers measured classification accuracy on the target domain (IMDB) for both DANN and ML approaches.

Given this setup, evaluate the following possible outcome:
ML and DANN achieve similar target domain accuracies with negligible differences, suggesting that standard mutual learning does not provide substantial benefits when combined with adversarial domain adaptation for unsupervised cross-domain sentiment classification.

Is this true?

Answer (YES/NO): YES